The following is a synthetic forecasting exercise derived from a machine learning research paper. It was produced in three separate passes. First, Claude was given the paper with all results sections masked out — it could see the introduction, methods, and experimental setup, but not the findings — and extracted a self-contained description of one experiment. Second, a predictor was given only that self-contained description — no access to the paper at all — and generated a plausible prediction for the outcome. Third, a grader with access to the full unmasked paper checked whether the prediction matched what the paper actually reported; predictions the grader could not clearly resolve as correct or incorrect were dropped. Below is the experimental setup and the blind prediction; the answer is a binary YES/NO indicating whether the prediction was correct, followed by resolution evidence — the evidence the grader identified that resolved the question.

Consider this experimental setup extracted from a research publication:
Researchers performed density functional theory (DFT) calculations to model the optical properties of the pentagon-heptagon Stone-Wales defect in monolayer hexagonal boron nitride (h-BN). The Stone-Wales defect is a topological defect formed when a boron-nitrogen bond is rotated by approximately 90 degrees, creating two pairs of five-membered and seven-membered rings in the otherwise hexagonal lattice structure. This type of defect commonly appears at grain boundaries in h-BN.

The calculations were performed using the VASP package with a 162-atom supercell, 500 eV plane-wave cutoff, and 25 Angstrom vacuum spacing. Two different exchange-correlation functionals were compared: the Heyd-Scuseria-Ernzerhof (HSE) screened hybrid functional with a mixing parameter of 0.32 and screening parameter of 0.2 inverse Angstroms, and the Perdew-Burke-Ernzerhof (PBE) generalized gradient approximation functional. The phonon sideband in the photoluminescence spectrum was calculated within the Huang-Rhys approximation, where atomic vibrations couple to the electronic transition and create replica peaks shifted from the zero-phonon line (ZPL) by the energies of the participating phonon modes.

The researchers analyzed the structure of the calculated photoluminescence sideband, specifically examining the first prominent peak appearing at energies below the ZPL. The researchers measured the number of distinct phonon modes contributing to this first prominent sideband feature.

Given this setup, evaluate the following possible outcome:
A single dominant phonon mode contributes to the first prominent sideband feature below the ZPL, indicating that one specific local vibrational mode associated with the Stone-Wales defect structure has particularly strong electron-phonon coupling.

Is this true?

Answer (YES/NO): NO